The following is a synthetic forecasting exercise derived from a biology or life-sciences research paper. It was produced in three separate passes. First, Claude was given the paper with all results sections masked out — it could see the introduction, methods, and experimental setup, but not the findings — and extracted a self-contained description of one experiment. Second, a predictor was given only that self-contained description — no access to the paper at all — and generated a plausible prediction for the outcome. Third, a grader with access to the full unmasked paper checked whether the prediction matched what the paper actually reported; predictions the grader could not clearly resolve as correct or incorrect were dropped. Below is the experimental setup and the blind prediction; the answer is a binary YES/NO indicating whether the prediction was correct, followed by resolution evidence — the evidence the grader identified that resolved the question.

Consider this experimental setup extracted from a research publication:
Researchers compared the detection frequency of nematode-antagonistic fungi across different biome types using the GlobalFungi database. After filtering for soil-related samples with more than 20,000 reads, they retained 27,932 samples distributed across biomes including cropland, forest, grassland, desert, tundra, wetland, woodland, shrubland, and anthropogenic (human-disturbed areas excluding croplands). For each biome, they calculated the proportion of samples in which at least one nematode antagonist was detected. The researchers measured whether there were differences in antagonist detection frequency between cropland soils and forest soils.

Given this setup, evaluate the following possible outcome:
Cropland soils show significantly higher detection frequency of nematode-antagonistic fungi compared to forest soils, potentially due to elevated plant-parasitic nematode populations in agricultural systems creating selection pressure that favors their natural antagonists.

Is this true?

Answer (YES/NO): YES